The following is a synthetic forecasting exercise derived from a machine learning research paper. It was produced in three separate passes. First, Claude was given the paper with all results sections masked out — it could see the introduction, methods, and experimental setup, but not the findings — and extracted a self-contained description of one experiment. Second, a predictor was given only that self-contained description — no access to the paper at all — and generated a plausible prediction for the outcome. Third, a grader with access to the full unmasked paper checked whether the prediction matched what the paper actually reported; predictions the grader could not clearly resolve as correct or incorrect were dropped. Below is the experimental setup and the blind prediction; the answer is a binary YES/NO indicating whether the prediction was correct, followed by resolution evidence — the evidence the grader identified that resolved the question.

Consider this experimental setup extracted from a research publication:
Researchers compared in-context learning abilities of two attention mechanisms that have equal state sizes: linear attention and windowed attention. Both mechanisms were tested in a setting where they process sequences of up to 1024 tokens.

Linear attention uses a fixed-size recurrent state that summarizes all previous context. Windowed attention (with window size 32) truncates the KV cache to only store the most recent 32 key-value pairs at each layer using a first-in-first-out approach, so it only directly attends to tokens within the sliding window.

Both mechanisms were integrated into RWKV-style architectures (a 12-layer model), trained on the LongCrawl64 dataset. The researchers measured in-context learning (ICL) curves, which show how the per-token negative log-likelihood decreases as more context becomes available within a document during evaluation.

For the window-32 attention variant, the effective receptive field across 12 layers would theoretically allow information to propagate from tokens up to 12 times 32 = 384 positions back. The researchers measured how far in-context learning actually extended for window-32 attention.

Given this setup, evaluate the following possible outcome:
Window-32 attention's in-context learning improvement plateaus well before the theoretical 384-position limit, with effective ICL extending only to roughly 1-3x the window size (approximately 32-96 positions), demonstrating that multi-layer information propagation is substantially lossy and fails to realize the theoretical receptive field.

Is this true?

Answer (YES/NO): YES